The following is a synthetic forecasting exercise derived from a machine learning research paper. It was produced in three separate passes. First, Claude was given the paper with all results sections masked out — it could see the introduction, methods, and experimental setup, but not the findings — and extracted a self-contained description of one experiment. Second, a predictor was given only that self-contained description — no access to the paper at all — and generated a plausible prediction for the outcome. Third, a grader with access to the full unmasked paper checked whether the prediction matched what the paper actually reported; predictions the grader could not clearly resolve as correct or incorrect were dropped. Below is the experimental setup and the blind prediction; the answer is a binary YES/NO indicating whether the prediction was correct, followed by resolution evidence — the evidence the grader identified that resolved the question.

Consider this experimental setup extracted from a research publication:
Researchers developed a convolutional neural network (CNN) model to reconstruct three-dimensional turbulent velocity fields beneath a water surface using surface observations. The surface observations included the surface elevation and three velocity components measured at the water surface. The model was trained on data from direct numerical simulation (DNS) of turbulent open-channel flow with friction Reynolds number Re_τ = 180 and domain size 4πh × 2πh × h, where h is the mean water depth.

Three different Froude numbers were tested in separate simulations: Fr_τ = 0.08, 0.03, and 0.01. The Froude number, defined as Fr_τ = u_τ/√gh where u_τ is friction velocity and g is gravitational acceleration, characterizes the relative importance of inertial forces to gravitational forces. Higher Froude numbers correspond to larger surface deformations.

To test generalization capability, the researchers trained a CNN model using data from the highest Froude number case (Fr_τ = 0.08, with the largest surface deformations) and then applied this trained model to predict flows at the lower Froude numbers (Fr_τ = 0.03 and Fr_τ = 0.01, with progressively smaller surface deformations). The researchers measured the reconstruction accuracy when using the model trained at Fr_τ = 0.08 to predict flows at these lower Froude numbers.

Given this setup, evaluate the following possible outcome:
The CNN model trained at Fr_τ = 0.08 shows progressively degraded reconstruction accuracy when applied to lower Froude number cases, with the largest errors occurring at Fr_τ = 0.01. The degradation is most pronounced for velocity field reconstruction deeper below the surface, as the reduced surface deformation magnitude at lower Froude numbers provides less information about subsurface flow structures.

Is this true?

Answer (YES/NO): NO